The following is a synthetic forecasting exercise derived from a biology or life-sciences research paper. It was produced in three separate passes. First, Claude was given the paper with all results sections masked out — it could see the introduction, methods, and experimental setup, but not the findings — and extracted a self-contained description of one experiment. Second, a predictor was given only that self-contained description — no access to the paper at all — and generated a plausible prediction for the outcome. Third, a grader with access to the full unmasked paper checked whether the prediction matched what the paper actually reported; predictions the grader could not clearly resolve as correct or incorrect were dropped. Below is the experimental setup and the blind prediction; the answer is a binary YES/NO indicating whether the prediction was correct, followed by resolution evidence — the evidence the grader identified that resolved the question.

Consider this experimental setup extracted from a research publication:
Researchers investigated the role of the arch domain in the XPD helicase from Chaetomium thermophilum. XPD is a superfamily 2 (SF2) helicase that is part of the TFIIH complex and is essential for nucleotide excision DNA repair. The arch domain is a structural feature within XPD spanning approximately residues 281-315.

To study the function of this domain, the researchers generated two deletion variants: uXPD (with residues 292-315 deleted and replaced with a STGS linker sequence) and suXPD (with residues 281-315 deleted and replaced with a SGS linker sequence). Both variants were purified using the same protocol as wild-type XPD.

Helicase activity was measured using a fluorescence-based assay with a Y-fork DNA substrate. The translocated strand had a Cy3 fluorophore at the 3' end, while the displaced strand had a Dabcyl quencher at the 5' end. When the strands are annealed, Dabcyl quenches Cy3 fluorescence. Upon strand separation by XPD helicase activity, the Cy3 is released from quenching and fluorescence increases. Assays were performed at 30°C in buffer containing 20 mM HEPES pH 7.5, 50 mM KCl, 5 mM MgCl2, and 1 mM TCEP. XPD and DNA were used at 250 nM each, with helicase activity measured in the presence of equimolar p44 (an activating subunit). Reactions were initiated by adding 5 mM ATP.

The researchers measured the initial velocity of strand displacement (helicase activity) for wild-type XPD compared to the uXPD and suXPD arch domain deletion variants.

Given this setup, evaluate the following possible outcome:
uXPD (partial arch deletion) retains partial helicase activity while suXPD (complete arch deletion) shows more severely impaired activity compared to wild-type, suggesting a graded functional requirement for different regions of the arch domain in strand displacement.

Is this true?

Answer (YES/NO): NO